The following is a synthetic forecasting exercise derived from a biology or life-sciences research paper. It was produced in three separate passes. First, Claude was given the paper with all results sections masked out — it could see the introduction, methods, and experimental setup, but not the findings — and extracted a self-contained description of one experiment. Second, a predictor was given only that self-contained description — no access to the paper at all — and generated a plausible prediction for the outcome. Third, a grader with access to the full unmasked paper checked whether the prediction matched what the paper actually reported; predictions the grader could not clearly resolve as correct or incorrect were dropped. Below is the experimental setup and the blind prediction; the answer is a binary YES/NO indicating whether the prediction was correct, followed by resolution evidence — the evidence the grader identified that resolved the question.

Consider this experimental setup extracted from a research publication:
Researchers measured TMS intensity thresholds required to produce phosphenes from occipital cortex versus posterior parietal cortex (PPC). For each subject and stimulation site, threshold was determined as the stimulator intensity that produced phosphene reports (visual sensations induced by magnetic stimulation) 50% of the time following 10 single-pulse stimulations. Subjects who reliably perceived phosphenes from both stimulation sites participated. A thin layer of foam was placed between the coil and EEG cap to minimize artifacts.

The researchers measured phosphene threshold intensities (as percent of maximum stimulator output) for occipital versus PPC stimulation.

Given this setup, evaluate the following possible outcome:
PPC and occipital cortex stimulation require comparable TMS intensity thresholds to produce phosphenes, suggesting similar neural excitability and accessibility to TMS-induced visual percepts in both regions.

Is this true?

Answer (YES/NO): NO